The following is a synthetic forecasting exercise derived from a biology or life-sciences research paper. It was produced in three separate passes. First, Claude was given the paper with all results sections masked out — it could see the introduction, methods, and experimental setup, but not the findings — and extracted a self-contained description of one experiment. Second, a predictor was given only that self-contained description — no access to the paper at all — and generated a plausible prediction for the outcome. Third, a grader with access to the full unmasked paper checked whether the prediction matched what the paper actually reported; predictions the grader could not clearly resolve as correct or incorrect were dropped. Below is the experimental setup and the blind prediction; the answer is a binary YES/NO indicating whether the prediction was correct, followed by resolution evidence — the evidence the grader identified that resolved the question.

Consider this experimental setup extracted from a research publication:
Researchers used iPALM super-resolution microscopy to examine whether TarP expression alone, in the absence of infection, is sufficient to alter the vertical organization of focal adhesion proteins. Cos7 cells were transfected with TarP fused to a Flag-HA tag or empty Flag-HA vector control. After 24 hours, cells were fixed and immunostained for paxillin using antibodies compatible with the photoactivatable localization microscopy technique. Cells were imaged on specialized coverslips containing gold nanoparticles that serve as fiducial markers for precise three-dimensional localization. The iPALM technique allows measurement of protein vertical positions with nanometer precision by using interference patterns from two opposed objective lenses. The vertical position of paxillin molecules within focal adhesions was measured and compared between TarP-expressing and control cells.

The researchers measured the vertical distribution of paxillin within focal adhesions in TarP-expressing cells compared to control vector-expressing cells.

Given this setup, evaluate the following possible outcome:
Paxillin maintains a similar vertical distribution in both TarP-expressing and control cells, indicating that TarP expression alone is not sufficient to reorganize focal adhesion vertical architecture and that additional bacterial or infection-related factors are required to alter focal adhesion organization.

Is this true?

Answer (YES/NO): NO